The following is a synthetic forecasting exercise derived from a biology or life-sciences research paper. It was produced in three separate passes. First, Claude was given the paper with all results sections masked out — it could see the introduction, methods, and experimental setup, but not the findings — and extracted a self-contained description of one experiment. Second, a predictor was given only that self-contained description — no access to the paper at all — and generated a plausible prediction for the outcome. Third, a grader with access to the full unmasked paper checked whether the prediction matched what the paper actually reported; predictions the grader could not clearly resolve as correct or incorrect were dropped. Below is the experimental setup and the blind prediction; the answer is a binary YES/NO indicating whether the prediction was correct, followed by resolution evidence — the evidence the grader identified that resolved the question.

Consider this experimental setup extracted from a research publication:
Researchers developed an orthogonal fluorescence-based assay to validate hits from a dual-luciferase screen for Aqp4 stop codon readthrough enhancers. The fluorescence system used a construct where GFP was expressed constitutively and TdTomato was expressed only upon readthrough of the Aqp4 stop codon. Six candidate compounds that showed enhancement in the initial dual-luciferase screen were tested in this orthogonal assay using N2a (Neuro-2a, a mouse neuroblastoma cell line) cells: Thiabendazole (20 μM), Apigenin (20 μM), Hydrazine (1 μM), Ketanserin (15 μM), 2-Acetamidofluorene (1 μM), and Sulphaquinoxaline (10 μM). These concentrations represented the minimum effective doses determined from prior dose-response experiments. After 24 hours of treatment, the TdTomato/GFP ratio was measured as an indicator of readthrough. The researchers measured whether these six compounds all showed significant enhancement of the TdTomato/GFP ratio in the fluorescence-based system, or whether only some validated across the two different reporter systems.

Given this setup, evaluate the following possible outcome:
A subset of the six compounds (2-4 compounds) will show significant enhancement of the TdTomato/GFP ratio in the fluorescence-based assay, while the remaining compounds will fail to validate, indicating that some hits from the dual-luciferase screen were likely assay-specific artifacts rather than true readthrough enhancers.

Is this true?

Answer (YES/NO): YES